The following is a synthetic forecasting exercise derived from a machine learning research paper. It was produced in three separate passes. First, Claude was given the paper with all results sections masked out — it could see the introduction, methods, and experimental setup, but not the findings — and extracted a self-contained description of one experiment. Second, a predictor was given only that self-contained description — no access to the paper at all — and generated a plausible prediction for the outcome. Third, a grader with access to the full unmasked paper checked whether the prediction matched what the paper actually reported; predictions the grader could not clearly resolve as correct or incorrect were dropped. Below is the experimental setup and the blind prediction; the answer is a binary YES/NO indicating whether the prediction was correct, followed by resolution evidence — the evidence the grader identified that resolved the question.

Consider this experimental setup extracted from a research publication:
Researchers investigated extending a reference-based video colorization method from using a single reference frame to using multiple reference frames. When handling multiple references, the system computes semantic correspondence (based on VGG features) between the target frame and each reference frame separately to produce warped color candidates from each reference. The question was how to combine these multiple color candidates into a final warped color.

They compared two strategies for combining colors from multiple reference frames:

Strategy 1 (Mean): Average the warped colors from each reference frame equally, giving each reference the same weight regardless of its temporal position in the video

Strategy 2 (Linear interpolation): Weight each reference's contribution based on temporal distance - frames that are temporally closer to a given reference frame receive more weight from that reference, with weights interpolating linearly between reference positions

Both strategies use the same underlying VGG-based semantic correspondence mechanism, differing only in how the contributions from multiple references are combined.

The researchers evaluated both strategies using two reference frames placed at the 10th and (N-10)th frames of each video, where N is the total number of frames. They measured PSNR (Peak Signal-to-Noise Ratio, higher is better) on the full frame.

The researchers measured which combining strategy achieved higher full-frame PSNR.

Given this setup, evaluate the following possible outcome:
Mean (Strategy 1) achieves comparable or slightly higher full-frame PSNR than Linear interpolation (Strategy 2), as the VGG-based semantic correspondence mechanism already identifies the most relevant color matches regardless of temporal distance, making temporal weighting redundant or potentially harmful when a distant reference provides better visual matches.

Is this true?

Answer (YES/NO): NO